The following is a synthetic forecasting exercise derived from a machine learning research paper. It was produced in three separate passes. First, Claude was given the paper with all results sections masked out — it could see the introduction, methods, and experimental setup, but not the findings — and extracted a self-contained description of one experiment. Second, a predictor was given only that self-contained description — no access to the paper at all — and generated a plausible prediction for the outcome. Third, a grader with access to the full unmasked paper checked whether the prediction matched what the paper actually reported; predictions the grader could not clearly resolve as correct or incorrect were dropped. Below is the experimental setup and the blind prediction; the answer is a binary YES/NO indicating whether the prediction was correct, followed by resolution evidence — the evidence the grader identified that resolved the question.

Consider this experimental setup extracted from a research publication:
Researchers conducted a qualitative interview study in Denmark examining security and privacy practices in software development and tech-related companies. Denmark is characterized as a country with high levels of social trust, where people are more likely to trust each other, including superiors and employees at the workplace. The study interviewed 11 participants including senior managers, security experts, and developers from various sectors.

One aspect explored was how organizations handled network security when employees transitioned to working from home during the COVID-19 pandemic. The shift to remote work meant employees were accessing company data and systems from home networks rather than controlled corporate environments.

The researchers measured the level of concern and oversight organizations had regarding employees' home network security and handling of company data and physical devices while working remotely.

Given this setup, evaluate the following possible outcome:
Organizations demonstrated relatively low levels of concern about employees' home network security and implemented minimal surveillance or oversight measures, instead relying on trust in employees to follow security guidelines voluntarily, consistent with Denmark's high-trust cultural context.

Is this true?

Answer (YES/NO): YES